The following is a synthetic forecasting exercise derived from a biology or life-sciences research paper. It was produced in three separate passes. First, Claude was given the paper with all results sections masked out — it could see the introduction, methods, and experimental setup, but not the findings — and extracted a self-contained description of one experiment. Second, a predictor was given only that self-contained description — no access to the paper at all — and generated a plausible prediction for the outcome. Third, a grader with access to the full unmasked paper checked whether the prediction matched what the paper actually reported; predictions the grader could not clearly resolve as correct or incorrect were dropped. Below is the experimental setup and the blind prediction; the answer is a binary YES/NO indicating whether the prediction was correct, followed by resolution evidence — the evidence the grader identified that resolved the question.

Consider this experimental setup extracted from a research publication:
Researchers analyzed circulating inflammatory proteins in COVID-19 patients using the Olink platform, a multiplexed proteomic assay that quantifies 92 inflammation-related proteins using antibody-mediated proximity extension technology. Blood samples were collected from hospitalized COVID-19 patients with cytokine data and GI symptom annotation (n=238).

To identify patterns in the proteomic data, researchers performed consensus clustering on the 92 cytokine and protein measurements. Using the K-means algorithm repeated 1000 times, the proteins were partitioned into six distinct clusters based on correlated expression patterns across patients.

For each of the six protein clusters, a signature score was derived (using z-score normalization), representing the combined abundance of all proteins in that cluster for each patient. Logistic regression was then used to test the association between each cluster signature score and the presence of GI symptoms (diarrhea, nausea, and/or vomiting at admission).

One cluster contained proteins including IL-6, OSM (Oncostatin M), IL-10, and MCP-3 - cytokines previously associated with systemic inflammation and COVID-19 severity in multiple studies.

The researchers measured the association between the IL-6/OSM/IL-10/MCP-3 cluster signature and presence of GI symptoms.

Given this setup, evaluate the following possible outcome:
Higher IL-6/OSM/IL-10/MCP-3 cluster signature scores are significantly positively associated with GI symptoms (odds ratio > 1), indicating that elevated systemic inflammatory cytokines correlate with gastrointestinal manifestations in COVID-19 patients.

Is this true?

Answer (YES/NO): NO